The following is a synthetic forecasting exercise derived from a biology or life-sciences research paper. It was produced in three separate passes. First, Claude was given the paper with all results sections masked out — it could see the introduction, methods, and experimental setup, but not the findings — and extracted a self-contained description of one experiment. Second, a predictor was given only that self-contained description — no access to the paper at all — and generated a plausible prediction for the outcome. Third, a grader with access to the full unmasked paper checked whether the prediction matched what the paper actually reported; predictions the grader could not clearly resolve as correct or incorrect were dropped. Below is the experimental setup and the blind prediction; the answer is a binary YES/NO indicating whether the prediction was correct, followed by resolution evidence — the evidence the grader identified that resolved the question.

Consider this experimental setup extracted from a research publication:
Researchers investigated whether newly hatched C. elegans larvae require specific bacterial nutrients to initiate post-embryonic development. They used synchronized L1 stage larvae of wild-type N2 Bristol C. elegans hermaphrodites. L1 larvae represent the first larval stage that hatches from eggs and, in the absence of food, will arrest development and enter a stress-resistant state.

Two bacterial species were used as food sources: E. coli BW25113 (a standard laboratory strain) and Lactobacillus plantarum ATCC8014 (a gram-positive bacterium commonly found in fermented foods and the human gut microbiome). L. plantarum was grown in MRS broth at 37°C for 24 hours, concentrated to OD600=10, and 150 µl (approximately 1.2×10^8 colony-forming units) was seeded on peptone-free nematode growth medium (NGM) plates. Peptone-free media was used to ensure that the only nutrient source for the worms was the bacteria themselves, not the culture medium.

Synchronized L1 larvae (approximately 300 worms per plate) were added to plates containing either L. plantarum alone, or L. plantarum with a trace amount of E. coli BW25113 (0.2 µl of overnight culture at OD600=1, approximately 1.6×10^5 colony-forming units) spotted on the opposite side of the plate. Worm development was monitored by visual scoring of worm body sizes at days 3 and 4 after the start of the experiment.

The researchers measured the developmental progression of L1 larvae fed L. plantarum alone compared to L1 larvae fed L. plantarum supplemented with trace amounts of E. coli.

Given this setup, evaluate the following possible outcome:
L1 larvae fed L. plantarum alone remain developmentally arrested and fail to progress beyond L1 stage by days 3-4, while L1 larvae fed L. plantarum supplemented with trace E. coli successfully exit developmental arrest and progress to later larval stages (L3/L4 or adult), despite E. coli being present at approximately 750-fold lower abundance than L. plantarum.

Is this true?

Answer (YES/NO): YES